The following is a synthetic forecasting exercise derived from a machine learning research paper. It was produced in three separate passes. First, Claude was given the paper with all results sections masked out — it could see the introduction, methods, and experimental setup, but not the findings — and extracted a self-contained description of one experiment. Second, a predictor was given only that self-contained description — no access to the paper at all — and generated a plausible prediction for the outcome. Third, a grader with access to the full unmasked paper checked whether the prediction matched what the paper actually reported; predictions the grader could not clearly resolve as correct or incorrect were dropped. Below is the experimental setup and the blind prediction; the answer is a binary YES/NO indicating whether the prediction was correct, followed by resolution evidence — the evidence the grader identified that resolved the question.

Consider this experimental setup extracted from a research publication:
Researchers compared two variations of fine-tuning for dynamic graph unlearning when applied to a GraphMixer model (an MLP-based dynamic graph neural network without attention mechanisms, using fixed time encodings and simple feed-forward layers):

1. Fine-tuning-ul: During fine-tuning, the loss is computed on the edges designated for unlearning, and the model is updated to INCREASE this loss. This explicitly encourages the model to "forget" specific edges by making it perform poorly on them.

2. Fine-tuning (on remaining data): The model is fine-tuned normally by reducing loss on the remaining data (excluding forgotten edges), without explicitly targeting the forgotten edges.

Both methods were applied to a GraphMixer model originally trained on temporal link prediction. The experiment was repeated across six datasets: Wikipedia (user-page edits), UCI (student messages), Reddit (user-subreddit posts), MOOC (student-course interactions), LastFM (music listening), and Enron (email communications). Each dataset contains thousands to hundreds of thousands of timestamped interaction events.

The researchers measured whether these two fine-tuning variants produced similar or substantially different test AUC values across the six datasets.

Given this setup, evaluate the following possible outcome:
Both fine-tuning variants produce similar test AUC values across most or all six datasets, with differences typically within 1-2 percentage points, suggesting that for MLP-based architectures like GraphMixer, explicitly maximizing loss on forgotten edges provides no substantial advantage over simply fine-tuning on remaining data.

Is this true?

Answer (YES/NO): YES